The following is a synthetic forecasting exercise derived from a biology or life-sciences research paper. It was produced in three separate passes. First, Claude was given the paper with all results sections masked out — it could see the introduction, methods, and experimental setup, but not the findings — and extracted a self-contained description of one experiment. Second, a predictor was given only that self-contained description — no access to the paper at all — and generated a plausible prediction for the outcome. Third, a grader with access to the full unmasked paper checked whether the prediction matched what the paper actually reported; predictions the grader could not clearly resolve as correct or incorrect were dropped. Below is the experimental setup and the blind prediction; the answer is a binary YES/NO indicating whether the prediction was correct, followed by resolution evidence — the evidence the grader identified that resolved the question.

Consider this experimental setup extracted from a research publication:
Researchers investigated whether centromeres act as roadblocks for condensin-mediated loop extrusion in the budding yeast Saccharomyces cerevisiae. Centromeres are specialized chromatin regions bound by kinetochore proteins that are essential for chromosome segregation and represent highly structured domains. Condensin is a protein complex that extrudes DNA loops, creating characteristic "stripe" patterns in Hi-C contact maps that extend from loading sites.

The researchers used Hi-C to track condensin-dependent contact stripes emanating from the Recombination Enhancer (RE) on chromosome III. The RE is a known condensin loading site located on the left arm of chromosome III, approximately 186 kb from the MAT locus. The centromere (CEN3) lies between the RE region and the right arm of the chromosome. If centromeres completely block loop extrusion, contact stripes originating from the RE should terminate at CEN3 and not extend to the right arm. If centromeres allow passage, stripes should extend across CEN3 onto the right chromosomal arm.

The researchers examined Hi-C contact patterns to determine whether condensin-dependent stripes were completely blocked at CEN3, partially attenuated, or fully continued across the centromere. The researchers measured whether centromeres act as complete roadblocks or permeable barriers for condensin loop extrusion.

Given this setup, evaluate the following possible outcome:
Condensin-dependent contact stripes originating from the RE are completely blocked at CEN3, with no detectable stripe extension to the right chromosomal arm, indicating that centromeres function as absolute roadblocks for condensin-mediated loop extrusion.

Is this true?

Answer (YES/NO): NO